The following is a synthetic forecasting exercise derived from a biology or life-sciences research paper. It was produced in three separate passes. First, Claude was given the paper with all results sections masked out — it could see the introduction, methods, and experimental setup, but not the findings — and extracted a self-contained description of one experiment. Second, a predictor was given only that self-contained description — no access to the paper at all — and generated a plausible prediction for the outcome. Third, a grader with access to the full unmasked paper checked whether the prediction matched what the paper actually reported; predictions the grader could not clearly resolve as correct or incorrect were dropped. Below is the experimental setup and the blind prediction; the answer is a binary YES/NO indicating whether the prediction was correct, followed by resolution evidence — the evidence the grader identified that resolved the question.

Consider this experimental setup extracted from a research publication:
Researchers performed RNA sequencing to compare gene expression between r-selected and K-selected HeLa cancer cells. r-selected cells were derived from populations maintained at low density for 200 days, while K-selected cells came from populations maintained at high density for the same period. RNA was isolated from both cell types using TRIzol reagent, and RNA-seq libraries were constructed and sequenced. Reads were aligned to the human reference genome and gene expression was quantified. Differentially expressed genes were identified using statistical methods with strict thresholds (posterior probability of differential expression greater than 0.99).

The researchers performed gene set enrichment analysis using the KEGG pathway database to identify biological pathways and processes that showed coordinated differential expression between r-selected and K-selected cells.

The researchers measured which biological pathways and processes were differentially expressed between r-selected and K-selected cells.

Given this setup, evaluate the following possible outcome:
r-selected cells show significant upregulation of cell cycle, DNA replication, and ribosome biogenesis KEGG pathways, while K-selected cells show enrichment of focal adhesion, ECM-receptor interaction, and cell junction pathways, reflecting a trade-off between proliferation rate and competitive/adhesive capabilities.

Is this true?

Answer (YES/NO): NO